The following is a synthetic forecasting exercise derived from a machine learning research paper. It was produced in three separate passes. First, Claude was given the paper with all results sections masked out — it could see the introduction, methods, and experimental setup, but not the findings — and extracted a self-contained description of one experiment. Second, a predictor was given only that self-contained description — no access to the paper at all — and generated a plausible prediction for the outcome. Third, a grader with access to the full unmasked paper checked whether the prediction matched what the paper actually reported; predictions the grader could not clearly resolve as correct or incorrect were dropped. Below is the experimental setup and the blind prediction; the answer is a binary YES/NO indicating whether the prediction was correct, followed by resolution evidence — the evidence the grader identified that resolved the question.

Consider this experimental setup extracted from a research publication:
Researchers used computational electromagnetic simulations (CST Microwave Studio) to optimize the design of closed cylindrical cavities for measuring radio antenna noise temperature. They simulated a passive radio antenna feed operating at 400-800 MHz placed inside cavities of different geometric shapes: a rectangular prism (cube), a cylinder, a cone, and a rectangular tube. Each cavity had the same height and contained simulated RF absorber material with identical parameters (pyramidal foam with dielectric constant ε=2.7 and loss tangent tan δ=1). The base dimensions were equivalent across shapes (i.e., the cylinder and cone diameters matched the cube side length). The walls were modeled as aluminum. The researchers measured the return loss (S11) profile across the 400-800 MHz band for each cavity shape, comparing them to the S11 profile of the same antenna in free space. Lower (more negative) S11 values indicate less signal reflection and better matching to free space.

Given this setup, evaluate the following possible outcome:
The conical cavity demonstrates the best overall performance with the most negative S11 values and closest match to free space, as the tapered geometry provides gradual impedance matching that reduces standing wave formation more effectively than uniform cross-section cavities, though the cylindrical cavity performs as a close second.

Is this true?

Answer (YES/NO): NO